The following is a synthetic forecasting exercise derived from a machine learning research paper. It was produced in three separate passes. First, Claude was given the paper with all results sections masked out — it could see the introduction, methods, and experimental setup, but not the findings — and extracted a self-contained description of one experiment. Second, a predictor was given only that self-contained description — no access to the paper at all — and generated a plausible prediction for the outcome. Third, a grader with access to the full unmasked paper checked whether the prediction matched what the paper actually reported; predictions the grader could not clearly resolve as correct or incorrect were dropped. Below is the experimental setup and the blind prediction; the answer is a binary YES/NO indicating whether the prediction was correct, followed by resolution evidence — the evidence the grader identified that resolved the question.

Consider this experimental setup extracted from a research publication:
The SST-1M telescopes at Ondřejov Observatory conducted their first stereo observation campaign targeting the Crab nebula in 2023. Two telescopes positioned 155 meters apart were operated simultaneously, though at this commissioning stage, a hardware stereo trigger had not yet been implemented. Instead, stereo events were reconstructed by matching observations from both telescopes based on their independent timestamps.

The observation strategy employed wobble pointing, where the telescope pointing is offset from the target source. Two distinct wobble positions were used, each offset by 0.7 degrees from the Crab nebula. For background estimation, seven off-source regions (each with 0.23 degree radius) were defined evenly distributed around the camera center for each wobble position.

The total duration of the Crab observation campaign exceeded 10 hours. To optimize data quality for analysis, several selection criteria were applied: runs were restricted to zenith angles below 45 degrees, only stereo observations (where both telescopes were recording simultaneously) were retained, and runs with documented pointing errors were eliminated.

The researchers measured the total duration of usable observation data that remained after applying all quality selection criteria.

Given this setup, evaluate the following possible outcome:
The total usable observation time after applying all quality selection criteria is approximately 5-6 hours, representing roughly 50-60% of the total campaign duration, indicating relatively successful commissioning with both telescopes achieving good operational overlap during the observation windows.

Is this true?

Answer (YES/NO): NO